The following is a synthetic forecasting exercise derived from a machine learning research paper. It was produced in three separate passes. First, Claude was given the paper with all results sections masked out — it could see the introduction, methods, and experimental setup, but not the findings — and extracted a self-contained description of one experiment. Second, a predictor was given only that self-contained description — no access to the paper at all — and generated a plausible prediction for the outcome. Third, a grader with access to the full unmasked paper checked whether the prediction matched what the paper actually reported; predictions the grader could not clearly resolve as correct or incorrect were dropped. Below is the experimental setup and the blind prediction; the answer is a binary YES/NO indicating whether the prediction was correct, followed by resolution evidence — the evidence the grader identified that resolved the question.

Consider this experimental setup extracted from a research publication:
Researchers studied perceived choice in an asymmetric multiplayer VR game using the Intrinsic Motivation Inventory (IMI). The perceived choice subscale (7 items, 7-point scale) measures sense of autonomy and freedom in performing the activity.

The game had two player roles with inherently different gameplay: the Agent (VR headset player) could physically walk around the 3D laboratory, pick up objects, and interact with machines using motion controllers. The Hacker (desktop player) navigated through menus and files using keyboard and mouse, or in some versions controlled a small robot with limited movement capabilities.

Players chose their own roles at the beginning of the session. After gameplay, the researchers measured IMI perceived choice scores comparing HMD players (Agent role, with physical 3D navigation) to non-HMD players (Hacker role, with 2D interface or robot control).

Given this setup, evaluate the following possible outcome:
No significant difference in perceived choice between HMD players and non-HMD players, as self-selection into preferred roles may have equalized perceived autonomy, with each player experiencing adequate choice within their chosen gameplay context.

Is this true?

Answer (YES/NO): YES